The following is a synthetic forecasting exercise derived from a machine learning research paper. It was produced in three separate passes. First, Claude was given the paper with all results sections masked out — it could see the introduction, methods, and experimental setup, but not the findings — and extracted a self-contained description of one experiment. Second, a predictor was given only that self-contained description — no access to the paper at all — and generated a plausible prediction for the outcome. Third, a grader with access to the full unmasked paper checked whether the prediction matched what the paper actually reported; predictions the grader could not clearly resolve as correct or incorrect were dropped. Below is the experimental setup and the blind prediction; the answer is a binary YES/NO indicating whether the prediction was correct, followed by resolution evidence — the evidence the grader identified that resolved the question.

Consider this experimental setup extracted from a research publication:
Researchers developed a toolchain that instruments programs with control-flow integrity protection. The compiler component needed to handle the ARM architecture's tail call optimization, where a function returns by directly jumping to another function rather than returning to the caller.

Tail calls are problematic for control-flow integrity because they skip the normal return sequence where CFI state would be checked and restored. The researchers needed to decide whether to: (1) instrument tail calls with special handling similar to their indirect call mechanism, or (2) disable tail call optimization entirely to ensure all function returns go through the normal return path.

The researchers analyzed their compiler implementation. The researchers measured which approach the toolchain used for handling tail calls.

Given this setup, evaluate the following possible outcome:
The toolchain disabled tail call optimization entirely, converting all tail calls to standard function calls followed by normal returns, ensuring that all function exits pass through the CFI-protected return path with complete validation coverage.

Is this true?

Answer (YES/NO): YES